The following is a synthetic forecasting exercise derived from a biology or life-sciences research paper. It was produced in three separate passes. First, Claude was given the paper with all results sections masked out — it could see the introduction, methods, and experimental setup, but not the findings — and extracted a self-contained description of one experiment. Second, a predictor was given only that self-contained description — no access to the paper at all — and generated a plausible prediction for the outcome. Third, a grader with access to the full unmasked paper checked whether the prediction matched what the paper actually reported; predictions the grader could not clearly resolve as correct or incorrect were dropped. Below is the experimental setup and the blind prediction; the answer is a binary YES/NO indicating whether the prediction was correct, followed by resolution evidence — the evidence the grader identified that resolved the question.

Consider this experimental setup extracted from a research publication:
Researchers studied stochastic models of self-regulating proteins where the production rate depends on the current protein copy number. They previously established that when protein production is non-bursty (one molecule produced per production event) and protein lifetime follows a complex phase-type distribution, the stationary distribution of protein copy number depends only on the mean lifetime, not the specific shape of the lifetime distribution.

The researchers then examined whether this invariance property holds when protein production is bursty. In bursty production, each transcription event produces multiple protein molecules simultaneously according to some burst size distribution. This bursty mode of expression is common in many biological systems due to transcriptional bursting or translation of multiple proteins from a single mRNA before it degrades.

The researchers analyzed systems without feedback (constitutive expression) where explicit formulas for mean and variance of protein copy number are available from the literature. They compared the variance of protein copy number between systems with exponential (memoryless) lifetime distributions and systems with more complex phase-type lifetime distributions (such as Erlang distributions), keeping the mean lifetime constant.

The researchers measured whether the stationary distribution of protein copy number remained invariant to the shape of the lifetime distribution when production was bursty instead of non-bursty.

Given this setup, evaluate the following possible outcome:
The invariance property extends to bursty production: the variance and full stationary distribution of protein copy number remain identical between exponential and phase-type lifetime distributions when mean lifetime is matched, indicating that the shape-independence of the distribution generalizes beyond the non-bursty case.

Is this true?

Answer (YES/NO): NO